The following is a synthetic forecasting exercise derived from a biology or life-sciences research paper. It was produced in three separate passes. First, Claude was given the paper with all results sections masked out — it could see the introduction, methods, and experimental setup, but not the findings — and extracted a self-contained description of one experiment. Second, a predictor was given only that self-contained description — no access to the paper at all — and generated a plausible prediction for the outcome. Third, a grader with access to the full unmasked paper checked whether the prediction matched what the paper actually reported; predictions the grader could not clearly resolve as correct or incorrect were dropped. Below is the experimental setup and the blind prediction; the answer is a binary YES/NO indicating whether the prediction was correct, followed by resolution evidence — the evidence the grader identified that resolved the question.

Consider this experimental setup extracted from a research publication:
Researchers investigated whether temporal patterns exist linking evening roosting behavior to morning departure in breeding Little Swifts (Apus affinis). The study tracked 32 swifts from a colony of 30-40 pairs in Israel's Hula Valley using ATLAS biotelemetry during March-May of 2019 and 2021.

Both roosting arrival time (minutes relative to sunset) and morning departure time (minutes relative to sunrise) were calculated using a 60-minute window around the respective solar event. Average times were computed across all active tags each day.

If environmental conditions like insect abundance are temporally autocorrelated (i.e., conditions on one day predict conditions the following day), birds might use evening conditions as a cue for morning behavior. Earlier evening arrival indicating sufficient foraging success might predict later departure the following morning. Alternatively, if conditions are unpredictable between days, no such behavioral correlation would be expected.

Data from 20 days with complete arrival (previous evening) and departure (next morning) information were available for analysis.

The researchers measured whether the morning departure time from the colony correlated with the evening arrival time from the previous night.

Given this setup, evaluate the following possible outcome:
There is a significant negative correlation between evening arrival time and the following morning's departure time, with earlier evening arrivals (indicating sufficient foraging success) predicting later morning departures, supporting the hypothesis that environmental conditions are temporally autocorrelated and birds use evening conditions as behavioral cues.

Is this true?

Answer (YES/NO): NO